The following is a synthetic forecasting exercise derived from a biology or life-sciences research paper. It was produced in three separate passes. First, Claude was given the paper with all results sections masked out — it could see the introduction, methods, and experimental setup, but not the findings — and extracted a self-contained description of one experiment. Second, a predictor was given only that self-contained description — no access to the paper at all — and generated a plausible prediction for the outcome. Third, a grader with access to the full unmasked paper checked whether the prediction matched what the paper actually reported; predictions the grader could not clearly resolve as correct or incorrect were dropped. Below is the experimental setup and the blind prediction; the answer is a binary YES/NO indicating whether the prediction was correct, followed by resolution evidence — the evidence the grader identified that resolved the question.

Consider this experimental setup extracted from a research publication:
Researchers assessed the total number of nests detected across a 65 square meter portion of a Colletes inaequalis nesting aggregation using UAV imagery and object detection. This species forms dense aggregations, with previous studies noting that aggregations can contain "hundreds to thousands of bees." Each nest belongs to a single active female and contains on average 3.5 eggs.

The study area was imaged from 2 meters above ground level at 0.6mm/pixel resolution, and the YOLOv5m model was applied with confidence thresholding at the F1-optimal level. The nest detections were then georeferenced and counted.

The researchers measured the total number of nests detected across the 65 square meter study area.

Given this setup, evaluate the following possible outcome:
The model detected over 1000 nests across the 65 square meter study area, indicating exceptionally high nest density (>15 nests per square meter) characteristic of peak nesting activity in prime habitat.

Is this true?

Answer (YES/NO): YES